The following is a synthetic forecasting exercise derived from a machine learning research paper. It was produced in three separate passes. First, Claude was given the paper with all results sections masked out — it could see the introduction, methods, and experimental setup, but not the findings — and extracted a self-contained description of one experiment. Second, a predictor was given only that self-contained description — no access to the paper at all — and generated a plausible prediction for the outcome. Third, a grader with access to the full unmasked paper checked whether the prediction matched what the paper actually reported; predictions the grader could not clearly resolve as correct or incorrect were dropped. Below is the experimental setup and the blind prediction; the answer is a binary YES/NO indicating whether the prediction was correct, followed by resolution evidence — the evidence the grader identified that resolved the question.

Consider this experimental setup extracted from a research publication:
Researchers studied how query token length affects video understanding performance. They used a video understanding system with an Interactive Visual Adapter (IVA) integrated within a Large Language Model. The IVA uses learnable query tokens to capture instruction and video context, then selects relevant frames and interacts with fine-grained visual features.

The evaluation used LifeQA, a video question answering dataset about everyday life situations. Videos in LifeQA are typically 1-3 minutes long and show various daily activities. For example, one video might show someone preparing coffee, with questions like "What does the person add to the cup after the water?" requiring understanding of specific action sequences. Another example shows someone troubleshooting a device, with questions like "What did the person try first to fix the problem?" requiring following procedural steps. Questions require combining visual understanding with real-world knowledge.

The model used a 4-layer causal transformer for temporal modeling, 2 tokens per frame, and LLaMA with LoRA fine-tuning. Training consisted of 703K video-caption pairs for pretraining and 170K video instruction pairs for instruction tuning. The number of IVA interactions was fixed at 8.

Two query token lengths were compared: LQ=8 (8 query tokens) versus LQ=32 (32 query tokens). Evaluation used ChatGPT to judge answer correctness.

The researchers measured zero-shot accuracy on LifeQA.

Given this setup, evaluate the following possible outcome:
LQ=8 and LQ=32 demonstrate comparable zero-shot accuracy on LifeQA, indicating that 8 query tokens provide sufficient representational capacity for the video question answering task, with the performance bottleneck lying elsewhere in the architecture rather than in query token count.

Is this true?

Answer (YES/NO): NO